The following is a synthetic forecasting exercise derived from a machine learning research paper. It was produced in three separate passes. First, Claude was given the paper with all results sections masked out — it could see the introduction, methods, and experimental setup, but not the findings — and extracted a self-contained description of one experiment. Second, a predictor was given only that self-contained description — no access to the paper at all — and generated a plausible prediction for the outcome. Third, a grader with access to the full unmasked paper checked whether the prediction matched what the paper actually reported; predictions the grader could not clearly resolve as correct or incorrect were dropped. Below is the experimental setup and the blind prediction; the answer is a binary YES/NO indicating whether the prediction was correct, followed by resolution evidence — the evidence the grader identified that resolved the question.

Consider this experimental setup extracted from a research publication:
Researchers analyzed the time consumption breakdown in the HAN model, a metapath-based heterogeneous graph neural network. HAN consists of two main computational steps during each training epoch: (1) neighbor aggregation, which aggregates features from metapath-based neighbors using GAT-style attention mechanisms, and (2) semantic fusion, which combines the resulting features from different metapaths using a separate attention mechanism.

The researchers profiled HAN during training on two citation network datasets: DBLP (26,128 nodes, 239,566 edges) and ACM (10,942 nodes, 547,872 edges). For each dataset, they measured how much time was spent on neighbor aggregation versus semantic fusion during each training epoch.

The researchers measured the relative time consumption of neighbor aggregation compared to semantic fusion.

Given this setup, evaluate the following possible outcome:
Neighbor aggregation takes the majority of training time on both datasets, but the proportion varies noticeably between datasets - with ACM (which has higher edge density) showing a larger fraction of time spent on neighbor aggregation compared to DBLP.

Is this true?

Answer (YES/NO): NO